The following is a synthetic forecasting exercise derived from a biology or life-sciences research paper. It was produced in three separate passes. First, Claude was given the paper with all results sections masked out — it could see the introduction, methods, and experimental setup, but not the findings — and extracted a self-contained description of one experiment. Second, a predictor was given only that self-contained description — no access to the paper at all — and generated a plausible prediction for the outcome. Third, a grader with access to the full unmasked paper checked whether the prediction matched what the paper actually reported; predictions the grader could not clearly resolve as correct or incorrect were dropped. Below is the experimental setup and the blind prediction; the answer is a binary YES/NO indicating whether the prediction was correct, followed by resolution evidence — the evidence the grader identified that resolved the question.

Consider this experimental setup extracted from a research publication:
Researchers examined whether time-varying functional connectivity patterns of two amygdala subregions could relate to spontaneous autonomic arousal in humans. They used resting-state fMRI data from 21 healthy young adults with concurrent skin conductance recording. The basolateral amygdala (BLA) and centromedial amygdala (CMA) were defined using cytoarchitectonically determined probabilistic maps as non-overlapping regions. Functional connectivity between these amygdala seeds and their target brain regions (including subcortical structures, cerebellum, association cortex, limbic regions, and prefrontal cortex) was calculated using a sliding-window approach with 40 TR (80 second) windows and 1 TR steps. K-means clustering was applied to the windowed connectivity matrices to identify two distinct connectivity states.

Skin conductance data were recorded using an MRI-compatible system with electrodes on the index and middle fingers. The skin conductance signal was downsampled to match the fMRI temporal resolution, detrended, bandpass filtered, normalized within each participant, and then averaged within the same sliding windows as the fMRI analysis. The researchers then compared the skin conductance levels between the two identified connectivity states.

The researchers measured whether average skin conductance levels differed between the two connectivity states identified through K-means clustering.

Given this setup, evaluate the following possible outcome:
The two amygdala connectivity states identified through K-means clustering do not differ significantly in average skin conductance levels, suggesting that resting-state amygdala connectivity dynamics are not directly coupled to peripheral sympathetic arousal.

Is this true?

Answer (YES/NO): NO